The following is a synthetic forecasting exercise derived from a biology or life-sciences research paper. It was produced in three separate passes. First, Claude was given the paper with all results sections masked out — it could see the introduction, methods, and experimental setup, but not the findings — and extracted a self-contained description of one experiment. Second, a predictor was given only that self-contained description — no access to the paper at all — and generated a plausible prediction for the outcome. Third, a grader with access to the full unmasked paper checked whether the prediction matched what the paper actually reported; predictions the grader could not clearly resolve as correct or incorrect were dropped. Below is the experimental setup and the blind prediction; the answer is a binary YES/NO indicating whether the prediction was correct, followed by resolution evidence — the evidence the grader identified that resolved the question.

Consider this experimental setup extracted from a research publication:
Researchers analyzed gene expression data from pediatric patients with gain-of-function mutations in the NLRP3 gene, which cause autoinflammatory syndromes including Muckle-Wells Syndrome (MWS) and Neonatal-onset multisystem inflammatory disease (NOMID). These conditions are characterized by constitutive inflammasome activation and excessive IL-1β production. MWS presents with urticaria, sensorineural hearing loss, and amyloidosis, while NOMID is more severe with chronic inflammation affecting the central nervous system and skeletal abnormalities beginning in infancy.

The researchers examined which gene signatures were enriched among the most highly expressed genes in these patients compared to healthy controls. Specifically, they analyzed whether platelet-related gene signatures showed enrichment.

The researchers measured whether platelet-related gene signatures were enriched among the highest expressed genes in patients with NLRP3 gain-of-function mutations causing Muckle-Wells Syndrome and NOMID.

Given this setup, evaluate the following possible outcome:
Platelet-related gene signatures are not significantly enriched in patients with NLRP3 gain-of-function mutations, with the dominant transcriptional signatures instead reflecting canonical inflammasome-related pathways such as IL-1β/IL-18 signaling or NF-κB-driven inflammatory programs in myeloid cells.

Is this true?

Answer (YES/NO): NO